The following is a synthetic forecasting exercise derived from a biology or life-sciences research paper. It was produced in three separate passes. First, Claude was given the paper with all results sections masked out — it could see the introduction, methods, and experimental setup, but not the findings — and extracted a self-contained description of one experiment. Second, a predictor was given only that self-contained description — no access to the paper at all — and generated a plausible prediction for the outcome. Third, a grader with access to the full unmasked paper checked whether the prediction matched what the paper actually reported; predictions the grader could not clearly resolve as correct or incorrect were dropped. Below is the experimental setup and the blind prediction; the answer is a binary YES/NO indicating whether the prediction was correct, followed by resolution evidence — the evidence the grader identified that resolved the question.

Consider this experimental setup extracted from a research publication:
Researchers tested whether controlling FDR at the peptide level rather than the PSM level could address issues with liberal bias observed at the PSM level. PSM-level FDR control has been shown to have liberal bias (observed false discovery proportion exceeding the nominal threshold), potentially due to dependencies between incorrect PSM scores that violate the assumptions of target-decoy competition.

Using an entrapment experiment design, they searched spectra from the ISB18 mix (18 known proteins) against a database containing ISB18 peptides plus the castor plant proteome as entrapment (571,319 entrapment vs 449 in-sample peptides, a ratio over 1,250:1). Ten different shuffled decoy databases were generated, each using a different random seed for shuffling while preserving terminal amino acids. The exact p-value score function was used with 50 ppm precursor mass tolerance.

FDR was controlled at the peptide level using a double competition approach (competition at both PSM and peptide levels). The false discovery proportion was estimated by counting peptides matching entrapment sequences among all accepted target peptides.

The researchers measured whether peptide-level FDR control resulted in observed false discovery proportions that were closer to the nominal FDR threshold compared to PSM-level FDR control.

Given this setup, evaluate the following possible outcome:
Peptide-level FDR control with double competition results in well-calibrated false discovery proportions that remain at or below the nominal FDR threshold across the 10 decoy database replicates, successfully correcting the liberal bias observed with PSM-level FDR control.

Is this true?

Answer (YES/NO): NO